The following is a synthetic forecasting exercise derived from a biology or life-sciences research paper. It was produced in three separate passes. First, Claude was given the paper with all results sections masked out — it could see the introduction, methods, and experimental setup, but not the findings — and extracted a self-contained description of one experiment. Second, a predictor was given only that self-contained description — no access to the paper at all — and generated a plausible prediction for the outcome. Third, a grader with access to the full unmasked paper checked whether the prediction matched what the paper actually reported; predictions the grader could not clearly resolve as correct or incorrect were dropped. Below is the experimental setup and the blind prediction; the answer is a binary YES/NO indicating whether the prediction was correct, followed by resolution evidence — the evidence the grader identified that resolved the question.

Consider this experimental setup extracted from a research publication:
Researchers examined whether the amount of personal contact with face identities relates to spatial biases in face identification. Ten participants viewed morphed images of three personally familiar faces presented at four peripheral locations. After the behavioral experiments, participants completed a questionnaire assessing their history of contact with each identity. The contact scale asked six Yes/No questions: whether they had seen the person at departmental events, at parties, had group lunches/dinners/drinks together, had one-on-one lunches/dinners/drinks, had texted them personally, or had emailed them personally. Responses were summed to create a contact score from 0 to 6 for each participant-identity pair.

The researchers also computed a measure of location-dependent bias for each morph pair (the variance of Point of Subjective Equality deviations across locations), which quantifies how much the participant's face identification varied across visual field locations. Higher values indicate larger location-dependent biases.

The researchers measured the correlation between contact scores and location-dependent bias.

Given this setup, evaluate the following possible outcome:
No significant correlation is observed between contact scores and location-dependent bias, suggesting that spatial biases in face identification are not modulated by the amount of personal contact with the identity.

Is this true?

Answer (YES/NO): NO